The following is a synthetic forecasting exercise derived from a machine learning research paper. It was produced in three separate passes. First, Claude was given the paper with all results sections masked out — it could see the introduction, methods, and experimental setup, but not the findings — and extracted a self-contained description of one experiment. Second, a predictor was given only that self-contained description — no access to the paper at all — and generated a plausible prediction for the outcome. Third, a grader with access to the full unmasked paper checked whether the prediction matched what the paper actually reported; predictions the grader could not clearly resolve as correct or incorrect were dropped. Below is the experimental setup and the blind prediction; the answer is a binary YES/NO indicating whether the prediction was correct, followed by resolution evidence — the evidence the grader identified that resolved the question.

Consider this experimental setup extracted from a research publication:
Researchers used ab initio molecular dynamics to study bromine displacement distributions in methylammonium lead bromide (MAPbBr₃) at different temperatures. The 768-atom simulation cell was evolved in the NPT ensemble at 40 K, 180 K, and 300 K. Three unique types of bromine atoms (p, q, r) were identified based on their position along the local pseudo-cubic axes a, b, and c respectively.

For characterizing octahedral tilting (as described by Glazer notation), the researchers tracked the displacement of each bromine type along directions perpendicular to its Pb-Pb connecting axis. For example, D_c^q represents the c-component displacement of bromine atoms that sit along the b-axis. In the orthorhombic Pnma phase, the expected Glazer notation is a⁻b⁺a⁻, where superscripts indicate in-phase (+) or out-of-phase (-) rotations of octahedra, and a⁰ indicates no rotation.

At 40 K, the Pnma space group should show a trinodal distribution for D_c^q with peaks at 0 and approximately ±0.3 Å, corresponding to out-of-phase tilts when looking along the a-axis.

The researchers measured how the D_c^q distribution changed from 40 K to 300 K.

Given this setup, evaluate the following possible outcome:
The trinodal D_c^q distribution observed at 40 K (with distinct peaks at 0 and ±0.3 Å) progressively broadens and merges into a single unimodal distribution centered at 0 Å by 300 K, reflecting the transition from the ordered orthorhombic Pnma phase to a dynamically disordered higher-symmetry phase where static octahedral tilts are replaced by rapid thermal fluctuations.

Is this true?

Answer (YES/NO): NO